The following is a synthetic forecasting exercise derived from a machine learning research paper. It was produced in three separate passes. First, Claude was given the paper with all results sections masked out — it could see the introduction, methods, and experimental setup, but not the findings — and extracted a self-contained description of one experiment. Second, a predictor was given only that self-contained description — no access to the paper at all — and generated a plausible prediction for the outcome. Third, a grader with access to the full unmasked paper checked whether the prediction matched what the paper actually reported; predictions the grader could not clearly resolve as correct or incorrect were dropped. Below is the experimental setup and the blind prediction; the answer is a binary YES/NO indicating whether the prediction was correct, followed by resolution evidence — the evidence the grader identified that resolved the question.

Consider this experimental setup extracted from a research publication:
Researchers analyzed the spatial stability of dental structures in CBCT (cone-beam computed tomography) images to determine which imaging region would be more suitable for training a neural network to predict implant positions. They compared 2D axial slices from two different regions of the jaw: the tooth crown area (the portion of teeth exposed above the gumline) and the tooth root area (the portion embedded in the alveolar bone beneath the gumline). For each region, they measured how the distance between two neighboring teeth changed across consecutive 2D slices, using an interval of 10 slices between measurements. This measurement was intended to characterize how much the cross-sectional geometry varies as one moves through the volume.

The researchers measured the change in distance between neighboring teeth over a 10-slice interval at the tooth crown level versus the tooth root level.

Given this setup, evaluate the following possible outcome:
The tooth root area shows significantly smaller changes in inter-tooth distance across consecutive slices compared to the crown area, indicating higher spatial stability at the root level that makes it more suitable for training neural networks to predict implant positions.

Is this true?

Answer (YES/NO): NO